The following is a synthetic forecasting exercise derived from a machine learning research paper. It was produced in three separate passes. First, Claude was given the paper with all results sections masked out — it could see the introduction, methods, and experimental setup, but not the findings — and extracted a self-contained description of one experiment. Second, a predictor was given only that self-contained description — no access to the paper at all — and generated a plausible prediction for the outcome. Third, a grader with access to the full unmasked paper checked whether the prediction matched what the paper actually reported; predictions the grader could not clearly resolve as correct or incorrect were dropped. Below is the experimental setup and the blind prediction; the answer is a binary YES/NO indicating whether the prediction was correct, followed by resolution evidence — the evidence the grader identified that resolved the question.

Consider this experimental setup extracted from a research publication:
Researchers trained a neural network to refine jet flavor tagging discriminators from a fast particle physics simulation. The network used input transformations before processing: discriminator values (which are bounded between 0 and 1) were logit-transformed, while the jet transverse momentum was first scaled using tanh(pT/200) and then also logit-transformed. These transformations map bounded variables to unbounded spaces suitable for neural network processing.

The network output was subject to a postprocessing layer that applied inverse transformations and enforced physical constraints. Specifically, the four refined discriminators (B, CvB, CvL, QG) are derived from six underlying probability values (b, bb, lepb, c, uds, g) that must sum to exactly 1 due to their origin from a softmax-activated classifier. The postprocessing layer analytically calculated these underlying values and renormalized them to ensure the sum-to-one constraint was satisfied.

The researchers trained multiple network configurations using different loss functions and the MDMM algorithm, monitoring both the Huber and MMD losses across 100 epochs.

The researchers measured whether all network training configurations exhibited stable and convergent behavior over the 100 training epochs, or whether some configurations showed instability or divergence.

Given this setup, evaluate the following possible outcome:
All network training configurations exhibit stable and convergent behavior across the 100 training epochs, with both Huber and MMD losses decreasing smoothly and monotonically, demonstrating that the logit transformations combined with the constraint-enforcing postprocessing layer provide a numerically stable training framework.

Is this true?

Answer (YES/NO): NO